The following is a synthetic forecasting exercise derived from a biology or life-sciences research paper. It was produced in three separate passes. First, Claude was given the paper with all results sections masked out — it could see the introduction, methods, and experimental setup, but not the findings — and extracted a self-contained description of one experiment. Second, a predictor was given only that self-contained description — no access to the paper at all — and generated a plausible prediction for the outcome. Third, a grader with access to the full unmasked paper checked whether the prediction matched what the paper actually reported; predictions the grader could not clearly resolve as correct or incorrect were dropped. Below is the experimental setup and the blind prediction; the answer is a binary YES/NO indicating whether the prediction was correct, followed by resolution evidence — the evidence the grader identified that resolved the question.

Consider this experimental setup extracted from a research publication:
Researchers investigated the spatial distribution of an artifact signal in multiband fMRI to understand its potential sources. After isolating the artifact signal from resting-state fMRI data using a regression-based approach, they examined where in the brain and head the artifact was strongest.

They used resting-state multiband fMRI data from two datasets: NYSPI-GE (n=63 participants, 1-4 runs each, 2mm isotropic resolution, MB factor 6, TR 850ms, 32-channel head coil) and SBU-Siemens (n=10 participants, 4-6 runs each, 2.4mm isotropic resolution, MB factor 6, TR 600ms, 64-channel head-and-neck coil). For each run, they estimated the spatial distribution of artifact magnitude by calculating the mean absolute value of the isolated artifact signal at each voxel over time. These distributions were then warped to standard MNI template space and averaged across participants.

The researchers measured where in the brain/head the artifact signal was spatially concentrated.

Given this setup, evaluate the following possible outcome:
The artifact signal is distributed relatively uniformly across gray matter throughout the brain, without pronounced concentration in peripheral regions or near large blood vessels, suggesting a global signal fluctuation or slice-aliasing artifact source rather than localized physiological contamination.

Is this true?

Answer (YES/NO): NO